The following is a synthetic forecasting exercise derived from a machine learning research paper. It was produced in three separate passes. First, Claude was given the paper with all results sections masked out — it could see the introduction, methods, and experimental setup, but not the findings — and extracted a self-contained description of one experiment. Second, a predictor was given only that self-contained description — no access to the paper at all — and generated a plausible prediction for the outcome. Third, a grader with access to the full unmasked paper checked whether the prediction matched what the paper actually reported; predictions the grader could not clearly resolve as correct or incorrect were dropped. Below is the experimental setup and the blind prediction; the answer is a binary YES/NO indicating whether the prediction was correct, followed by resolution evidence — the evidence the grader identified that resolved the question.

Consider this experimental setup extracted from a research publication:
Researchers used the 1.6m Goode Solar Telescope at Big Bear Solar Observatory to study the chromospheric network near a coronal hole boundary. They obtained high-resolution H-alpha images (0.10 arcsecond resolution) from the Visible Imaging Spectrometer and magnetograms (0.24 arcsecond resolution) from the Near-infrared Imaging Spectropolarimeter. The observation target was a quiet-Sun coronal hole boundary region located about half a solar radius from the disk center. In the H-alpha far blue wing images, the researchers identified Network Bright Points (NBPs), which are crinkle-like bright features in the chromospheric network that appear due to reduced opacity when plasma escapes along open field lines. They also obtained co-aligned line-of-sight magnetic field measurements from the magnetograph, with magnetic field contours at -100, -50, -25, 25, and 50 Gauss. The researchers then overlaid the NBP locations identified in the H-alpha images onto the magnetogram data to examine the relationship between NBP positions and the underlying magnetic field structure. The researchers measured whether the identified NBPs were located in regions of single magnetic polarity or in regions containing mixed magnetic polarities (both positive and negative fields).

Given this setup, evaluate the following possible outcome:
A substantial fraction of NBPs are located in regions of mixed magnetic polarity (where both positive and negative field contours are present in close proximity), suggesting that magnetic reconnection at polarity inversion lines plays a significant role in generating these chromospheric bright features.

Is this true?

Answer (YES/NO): NO